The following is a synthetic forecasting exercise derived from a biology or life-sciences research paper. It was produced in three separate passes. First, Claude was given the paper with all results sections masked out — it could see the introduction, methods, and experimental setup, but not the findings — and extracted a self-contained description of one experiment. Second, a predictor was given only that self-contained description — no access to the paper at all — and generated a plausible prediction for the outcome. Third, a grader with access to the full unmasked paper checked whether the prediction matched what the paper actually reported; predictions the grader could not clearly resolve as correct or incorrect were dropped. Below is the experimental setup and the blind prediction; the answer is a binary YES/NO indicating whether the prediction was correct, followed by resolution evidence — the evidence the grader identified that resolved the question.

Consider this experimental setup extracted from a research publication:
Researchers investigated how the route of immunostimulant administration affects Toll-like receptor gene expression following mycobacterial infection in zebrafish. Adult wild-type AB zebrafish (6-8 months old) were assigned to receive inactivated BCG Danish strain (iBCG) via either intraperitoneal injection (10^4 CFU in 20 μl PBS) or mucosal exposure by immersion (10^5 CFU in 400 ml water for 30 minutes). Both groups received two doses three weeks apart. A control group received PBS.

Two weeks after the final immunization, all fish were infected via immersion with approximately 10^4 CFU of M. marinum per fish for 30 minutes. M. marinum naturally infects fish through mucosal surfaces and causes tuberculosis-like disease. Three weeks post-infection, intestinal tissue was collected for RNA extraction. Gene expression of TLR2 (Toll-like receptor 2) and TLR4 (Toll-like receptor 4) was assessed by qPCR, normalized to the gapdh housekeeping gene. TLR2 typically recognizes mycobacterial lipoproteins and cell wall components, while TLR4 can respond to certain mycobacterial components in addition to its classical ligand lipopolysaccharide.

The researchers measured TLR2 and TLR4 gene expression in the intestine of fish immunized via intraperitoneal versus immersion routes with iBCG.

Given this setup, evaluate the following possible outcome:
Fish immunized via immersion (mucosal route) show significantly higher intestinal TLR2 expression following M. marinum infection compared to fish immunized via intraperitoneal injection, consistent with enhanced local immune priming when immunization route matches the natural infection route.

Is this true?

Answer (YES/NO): NO